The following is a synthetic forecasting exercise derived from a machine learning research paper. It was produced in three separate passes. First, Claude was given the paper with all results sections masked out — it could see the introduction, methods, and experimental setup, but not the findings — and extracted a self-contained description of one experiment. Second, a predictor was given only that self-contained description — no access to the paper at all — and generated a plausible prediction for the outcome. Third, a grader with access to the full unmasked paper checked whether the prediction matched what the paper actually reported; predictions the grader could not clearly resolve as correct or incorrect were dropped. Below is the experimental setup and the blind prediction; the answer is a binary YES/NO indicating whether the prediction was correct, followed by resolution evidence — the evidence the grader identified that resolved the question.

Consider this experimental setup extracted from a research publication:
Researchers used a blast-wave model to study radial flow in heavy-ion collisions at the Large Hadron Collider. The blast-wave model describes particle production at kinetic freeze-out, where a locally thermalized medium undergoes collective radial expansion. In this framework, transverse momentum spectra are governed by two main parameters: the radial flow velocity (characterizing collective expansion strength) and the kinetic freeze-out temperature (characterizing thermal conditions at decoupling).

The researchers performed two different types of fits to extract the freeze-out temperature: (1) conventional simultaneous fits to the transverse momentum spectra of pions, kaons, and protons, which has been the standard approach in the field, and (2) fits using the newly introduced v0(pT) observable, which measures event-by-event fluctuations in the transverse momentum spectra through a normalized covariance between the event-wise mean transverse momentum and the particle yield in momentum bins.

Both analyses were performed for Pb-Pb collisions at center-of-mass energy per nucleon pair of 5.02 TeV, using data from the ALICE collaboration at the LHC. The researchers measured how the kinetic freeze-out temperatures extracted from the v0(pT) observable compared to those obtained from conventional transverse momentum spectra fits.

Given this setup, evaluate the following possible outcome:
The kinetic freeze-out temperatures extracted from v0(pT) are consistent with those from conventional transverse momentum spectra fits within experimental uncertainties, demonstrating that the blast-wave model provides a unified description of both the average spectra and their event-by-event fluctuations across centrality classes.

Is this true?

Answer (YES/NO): NO